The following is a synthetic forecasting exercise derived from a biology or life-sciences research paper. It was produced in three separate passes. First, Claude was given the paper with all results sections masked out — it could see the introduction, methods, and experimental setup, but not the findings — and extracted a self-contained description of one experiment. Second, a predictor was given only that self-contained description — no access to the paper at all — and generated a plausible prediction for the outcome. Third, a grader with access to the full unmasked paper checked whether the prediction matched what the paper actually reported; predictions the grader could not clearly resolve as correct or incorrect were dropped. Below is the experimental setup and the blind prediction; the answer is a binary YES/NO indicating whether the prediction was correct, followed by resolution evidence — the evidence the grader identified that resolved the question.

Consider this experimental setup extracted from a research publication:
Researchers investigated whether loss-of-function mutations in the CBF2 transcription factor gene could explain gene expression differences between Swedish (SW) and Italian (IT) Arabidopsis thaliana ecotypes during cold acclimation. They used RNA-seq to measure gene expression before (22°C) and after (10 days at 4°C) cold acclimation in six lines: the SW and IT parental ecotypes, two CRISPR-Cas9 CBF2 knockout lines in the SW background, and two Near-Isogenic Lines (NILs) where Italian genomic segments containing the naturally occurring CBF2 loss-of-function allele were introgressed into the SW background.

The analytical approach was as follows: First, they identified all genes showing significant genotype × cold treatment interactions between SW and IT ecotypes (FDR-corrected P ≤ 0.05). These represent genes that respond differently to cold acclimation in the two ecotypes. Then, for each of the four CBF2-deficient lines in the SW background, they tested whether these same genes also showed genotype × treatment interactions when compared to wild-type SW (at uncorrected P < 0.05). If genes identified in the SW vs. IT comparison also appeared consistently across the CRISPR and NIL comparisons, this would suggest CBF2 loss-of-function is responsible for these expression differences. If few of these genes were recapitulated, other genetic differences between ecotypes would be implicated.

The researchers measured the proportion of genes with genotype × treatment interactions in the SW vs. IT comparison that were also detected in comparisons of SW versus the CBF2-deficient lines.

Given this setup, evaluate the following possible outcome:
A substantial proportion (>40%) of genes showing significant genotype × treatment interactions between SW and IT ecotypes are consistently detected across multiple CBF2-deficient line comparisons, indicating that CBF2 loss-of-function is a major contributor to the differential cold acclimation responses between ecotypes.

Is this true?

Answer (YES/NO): NO